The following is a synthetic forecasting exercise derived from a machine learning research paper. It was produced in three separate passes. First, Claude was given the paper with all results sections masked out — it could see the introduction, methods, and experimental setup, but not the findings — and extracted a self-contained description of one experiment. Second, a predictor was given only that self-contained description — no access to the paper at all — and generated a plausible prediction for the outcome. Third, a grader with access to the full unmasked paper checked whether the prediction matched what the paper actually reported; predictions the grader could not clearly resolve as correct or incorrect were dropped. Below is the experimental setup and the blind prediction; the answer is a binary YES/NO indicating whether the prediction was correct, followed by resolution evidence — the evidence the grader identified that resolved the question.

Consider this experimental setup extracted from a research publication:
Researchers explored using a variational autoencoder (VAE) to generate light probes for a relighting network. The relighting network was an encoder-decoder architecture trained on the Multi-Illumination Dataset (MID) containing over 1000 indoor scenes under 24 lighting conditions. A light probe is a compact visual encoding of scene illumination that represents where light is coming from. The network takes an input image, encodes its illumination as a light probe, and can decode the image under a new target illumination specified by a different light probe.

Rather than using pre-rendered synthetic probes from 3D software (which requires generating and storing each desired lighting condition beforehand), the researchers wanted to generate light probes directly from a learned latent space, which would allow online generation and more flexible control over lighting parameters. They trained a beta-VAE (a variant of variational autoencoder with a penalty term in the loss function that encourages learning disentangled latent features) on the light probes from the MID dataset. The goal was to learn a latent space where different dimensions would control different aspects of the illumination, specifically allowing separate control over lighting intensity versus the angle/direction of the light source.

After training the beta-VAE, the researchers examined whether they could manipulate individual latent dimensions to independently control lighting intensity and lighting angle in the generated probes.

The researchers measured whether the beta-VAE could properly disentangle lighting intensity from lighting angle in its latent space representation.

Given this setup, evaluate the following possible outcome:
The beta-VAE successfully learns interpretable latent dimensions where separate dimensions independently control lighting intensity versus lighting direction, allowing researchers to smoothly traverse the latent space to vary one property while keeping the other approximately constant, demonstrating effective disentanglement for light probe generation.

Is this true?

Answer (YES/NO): NO